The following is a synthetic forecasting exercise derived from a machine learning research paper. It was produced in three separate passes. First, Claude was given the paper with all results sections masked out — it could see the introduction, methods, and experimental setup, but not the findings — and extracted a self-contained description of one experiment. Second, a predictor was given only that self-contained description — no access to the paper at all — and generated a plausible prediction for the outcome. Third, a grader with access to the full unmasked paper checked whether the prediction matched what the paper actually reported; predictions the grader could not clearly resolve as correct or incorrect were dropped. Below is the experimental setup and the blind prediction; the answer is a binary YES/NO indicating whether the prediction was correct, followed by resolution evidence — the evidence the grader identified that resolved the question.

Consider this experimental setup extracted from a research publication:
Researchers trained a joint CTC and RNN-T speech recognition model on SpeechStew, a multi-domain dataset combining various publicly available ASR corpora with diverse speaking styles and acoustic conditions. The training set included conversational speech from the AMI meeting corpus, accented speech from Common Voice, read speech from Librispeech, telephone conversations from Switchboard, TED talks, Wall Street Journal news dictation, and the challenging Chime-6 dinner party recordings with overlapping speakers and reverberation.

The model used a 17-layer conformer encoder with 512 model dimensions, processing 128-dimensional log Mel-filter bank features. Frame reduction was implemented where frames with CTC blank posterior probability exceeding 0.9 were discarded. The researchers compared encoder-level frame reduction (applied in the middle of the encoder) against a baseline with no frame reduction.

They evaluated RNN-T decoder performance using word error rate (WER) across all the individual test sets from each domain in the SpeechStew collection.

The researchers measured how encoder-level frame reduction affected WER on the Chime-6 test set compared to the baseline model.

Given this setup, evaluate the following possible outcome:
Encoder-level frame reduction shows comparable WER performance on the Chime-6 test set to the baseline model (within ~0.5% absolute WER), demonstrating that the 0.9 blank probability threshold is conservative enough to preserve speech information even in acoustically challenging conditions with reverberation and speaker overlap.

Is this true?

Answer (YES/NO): NO